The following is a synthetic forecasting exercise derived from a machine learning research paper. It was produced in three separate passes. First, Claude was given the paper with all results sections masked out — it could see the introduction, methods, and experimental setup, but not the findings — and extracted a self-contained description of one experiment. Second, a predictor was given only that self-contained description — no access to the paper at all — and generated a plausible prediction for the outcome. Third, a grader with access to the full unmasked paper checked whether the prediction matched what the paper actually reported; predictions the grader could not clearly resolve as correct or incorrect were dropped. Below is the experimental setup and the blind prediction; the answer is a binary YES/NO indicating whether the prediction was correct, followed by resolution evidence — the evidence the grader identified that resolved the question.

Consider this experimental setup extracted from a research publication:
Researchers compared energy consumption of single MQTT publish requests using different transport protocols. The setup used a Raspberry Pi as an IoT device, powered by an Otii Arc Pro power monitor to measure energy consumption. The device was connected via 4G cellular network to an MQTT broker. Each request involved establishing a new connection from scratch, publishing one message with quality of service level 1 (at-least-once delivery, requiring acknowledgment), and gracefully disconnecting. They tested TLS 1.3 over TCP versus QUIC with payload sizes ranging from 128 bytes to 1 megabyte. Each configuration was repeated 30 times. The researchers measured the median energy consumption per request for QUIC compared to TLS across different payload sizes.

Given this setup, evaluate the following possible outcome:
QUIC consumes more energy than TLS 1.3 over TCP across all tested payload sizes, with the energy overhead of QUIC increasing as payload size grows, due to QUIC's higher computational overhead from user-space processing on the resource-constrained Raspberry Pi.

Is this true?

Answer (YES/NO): NO